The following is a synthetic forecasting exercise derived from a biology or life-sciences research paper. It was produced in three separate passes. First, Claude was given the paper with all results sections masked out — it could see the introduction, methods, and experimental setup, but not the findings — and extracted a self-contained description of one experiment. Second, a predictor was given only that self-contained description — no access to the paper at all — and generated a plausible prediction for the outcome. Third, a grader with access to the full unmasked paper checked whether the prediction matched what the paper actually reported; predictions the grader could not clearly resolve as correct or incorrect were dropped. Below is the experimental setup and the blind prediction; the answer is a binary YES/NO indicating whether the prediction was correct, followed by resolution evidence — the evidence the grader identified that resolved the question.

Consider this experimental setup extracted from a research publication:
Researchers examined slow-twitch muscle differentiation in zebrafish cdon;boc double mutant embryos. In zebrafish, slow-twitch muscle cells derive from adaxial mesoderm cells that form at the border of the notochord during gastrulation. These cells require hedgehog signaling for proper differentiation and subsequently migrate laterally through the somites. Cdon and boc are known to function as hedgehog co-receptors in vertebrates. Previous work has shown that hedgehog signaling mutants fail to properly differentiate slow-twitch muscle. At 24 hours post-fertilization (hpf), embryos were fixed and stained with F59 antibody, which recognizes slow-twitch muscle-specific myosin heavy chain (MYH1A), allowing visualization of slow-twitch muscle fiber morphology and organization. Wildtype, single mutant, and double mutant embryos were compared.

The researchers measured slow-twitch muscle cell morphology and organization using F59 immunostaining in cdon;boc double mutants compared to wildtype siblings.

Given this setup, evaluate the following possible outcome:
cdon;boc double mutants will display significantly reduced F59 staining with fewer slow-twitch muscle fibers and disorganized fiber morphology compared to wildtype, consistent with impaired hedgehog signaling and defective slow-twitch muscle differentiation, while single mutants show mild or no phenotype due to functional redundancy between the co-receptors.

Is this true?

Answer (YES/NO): YES